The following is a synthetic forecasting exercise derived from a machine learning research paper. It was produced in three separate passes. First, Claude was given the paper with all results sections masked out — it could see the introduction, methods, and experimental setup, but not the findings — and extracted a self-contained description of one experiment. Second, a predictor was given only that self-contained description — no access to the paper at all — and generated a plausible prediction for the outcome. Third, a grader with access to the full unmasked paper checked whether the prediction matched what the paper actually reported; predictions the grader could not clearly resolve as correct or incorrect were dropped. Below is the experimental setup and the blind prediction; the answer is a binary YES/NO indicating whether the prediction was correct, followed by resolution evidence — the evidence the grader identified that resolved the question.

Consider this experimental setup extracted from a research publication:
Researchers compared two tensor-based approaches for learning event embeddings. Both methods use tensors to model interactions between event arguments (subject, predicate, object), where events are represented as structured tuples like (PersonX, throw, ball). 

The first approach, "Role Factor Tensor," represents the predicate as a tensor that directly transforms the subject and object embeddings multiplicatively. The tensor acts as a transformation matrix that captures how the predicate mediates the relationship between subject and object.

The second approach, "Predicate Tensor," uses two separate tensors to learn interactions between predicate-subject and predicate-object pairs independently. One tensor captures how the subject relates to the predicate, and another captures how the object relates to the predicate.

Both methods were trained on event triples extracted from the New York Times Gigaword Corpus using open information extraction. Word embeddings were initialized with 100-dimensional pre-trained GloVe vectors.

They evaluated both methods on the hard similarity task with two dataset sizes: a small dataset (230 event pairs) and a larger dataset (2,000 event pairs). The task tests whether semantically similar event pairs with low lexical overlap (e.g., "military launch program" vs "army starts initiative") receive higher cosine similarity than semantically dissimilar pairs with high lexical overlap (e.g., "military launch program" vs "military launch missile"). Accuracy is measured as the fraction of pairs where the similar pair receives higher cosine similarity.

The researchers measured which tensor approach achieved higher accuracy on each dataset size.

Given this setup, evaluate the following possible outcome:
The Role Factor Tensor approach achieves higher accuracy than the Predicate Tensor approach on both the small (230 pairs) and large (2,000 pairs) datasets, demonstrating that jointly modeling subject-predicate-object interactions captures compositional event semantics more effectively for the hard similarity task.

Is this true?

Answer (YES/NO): NO